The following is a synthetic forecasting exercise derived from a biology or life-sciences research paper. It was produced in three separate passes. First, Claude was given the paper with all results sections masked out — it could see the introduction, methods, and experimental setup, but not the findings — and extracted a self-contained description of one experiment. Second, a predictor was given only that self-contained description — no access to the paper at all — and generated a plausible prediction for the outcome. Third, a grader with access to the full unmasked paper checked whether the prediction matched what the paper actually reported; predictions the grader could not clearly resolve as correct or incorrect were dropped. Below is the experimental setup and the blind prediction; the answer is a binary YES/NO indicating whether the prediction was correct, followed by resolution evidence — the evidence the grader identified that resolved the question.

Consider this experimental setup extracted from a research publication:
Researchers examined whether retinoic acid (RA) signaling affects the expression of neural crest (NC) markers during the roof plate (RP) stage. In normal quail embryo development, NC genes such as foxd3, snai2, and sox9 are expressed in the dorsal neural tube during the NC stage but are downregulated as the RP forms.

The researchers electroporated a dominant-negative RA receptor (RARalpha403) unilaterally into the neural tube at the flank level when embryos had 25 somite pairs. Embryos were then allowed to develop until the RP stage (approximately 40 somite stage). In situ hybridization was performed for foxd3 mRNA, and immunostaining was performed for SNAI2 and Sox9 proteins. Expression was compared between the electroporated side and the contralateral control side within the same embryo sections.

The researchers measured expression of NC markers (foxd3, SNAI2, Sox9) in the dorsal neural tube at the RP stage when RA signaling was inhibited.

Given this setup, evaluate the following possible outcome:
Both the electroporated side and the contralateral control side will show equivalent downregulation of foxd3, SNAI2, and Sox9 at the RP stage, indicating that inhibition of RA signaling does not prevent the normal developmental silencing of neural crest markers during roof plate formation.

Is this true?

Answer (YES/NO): NO